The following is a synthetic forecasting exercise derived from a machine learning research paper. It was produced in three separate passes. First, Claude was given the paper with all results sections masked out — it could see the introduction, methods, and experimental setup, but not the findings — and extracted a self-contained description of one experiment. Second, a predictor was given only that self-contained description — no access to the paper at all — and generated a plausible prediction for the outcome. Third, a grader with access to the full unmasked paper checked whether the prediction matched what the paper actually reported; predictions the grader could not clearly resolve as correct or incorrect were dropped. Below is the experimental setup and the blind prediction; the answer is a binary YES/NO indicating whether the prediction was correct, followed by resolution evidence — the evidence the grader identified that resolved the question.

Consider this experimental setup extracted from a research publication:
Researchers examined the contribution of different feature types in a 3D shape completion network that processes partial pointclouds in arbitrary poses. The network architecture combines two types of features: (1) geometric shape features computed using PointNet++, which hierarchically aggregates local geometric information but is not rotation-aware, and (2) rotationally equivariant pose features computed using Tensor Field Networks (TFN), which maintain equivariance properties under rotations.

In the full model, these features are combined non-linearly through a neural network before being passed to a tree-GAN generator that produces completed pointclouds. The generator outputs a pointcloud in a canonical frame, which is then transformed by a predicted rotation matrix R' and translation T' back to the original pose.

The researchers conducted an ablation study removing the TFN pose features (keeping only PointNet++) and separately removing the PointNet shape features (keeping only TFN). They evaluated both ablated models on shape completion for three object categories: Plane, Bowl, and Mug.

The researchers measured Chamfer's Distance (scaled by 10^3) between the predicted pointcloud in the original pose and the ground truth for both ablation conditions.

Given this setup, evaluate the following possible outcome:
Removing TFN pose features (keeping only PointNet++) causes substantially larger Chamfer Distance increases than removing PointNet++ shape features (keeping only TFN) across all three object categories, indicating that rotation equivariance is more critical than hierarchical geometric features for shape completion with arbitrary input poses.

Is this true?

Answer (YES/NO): NO